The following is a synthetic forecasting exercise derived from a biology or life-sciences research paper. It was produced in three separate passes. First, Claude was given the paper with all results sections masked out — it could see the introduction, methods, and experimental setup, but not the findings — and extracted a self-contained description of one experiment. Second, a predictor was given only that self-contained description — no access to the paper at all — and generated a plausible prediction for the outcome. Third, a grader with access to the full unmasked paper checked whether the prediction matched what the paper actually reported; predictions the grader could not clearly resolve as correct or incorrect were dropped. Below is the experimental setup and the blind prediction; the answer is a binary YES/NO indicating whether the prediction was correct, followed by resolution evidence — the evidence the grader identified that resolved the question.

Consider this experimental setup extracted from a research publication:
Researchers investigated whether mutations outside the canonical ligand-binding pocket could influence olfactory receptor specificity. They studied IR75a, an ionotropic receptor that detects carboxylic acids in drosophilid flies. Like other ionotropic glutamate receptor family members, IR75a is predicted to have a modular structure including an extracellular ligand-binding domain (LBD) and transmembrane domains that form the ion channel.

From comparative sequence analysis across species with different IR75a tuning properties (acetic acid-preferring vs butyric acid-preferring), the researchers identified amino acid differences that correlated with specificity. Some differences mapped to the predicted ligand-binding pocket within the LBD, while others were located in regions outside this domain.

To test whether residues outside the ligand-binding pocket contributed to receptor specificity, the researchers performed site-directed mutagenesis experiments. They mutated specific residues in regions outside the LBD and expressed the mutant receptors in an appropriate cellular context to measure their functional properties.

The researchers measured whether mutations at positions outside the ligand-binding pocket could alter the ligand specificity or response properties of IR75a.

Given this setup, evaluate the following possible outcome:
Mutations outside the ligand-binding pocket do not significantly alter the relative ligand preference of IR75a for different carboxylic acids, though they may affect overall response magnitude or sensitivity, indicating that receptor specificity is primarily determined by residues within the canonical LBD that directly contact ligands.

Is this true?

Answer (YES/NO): NO